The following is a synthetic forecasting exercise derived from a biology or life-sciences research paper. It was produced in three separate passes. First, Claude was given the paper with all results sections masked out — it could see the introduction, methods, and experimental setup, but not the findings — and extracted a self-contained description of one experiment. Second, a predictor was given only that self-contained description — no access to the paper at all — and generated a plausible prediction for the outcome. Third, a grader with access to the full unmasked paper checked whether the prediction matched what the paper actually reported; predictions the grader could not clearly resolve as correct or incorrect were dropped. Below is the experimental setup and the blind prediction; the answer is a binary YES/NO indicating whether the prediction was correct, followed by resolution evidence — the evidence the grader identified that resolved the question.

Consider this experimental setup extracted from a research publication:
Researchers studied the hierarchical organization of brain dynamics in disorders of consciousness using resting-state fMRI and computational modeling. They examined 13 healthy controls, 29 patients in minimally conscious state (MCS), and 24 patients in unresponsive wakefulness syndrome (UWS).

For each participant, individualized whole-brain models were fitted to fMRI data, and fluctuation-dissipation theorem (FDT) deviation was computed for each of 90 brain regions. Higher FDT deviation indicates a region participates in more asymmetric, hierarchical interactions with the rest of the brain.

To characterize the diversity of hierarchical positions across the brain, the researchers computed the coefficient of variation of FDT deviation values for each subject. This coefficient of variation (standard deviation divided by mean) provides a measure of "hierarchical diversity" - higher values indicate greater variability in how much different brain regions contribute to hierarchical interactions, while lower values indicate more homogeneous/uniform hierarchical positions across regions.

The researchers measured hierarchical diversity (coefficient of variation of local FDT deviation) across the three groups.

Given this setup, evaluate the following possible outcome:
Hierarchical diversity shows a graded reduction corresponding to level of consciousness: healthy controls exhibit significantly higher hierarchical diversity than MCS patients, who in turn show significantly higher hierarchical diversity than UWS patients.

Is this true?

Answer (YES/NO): YES